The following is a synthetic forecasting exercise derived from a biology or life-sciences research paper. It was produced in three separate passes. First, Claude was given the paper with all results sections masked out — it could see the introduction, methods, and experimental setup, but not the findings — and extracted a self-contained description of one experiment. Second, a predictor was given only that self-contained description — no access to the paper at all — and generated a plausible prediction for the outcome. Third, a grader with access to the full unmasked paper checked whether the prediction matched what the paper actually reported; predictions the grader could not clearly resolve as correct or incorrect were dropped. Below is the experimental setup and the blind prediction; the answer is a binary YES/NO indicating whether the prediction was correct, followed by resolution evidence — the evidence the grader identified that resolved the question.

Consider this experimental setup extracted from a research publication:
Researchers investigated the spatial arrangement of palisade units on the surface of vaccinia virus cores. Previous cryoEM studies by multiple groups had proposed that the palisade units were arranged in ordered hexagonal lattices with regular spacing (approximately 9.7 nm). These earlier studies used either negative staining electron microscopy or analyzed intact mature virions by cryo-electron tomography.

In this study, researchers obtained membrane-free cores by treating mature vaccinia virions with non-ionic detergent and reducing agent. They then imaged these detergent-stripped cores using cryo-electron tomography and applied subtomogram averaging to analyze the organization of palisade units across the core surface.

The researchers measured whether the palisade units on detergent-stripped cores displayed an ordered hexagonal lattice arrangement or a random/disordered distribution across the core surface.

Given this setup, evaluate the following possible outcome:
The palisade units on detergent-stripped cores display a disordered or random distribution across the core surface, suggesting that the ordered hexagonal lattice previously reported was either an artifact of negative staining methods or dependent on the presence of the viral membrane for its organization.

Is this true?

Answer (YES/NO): YES